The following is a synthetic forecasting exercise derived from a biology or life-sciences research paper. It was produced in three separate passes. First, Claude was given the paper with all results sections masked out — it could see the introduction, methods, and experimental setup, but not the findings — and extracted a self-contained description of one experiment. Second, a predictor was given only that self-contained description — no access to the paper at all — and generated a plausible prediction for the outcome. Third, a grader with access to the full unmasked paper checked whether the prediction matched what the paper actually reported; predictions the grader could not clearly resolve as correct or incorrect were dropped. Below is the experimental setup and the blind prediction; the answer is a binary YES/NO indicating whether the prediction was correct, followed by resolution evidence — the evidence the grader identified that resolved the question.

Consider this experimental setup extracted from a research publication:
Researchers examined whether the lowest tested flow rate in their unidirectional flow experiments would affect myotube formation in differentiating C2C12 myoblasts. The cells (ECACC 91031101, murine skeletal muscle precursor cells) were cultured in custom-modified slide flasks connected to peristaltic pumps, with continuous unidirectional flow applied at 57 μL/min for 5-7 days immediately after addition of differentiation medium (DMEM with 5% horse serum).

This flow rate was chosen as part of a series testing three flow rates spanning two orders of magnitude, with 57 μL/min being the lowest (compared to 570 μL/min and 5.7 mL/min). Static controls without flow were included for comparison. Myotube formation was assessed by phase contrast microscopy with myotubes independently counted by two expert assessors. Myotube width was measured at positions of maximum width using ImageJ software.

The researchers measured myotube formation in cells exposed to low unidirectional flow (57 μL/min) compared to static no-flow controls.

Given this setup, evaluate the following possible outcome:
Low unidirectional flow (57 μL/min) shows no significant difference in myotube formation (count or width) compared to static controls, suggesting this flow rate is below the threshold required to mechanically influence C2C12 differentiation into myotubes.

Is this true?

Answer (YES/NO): NO